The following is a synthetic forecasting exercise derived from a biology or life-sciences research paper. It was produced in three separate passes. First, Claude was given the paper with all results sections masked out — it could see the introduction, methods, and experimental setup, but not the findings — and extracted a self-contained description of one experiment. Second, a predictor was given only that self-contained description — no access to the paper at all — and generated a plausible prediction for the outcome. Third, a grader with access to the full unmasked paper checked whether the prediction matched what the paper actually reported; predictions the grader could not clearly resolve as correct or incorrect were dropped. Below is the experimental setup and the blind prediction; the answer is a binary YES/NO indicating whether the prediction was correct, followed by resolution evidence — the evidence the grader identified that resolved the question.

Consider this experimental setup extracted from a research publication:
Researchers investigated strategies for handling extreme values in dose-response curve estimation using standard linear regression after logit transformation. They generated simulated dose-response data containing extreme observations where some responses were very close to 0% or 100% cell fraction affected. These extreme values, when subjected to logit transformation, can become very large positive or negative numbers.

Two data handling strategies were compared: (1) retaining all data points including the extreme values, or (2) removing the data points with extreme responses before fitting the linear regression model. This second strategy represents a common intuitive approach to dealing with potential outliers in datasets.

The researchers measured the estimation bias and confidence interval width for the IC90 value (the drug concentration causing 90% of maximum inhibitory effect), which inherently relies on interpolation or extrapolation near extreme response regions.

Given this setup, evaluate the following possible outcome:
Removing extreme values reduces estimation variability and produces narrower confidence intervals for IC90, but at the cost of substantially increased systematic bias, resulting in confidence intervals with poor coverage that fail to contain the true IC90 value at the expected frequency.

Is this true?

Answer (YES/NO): NO